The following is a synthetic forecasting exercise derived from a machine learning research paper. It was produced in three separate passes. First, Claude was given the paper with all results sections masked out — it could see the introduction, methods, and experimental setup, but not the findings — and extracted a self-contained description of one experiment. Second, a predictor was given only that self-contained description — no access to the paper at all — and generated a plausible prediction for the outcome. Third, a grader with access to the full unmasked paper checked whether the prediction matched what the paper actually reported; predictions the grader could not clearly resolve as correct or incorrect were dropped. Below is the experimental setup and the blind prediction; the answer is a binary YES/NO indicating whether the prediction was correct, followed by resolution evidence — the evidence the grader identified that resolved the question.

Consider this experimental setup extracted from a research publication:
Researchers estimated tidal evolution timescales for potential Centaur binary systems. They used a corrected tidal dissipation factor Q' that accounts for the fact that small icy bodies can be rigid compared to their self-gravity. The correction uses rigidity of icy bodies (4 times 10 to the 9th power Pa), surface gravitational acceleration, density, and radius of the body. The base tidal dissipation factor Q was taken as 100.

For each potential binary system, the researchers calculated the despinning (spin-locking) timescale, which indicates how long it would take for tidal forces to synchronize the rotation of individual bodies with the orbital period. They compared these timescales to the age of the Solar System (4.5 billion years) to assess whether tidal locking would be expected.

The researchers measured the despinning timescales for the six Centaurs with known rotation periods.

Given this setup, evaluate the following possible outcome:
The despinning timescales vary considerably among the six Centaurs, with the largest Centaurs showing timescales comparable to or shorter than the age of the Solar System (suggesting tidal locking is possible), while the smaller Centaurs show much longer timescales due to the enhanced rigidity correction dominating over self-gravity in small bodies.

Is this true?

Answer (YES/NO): NO